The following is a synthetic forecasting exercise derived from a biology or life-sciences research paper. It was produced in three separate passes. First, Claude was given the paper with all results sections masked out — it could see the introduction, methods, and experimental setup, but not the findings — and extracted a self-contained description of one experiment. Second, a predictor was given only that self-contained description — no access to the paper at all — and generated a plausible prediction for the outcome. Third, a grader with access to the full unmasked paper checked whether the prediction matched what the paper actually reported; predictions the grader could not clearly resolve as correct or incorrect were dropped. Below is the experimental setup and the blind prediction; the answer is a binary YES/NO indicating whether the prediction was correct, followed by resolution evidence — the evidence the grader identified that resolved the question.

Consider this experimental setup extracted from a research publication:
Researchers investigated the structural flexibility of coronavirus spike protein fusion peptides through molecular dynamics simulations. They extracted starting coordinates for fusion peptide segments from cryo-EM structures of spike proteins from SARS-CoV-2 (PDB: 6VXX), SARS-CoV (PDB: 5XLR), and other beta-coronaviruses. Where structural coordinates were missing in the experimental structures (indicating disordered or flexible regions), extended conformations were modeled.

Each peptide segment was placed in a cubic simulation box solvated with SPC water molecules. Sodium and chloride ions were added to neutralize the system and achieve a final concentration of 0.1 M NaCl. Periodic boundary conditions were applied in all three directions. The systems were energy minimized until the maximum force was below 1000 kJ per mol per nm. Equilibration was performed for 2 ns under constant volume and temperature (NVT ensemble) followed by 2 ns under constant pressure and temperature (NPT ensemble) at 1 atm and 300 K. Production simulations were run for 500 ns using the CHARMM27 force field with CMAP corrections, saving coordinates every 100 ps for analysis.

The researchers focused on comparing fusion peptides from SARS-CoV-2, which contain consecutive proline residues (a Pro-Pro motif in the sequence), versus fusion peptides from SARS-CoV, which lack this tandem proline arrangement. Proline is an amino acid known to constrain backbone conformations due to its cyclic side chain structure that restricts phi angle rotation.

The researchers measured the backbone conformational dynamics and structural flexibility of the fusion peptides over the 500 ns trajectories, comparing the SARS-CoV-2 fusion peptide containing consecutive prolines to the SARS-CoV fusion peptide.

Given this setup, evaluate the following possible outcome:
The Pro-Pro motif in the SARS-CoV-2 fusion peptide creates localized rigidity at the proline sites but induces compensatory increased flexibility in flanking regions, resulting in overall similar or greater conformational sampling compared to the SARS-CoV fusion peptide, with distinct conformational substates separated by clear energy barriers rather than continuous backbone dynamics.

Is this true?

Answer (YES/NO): NO